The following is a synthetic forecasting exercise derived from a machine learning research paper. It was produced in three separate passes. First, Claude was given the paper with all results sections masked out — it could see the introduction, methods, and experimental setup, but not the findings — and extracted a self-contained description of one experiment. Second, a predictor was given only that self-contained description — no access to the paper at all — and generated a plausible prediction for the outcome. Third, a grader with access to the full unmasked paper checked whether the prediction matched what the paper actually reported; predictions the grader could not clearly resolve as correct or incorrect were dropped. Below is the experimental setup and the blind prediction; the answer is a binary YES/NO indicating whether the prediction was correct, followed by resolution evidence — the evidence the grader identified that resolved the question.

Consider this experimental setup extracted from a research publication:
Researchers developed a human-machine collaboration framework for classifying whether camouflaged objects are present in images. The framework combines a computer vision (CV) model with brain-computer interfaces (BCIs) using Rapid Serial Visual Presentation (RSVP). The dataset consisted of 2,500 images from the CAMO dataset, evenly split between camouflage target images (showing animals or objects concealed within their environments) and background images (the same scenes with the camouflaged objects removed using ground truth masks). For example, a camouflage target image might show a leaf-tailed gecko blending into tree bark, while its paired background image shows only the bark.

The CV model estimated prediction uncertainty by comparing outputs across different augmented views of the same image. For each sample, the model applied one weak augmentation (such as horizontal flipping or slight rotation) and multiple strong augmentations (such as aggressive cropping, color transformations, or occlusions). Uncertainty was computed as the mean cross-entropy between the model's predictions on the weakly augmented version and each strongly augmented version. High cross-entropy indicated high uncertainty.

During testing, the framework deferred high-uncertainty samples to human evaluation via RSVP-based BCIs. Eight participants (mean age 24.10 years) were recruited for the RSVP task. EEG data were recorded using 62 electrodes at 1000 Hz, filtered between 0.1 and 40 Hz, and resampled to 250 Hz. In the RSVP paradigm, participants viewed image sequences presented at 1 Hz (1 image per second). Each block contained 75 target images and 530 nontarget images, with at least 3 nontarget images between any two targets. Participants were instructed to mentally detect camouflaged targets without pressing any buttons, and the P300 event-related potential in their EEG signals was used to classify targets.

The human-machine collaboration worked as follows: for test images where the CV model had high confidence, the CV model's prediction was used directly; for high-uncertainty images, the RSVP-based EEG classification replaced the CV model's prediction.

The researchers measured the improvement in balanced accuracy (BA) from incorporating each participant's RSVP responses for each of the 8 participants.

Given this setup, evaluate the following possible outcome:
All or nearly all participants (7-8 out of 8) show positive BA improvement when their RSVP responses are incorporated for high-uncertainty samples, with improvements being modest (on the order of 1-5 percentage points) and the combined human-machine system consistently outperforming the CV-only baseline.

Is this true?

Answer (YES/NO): YES